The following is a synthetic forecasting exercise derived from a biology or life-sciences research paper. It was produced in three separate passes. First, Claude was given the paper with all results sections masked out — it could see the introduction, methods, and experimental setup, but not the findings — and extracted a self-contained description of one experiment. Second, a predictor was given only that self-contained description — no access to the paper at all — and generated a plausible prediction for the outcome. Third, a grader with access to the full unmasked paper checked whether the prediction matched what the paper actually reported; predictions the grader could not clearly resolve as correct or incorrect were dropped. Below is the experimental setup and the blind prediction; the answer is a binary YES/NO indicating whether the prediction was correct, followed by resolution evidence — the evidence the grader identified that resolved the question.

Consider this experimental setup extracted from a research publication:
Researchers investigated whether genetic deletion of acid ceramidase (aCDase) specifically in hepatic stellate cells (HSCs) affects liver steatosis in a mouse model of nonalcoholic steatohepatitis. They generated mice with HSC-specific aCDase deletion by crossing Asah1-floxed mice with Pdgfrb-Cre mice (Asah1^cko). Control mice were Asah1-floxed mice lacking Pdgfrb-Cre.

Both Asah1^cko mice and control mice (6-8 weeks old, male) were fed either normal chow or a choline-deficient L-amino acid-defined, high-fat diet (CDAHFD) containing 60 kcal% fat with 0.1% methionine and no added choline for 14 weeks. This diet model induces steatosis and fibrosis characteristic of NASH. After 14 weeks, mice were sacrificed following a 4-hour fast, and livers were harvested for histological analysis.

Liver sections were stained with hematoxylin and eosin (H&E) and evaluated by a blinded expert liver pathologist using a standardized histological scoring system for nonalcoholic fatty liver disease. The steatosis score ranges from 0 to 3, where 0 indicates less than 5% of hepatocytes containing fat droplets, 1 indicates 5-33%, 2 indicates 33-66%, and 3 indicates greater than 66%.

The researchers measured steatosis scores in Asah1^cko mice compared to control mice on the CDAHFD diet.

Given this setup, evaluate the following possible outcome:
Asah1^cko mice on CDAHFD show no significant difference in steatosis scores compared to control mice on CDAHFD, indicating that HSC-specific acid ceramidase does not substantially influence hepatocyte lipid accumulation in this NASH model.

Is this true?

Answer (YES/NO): YES